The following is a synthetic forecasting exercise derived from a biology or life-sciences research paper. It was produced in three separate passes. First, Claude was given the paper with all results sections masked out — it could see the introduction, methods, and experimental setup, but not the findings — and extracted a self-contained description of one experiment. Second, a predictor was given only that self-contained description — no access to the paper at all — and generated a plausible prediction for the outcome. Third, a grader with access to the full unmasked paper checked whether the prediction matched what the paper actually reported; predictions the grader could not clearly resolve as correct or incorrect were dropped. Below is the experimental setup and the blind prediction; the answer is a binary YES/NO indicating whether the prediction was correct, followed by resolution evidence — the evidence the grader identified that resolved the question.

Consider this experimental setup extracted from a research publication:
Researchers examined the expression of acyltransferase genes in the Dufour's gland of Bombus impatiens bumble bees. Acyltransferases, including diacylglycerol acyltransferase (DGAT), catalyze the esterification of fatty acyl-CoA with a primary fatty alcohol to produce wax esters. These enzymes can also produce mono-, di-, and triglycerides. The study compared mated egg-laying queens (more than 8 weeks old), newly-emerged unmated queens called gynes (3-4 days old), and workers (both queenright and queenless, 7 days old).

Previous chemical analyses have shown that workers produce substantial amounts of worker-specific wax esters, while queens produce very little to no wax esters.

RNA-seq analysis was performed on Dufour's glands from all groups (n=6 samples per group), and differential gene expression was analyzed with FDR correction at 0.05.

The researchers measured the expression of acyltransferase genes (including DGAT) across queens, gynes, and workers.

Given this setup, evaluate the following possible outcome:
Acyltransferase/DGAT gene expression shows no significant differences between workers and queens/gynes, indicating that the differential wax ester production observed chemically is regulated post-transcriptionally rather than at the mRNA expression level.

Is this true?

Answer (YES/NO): NO